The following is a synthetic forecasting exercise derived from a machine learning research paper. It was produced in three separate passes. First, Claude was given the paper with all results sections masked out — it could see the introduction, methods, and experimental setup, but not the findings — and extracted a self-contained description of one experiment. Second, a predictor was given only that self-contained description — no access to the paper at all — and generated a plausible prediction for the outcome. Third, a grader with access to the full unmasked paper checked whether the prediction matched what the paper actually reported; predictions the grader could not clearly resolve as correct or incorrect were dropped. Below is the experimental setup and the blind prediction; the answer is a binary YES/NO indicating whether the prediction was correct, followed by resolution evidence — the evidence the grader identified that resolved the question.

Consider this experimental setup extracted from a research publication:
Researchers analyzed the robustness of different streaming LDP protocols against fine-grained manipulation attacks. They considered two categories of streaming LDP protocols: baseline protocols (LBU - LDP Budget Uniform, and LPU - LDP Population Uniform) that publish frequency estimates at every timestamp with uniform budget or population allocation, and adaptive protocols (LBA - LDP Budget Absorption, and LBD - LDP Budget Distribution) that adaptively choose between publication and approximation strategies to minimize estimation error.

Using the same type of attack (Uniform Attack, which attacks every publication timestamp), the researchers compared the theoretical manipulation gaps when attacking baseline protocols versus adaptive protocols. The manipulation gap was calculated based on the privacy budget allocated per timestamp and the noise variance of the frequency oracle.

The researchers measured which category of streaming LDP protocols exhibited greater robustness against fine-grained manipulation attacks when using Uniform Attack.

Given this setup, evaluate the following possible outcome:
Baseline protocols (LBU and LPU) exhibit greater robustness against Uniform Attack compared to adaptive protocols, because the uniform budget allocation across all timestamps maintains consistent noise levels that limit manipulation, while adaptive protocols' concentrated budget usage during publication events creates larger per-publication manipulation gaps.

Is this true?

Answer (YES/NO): NO